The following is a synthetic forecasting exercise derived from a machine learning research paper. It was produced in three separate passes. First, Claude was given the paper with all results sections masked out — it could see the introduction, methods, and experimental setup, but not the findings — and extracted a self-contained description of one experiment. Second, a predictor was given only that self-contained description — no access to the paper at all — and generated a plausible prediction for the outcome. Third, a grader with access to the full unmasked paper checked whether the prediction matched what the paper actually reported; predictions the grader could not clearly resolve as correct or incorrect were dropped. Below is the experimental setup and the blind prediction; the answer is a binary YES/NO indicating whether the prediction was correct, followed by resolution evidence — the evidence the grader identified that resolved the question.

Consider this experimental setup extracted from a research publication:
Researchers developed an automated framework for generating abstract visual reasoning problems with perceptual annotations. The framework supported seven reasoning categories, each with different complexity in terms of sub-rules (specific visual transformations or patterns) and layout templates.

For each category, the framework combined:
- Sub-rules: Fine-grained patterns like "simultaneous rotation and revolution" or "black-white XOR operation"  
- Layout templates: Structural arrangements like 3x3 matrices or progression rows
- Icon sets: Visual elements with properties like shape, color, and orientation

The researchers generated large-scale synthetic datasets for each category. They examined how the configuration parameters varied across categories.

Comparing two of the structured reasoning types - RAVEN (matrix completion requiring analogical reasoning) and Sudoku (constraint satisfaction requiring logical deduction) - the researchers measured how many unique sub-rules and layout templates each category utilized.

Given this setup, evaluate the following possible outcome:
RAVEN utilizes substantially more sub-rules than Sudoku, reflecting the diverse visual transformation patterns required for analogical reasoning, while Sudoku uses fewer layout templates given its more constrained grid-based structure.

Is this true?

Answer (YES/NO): YES